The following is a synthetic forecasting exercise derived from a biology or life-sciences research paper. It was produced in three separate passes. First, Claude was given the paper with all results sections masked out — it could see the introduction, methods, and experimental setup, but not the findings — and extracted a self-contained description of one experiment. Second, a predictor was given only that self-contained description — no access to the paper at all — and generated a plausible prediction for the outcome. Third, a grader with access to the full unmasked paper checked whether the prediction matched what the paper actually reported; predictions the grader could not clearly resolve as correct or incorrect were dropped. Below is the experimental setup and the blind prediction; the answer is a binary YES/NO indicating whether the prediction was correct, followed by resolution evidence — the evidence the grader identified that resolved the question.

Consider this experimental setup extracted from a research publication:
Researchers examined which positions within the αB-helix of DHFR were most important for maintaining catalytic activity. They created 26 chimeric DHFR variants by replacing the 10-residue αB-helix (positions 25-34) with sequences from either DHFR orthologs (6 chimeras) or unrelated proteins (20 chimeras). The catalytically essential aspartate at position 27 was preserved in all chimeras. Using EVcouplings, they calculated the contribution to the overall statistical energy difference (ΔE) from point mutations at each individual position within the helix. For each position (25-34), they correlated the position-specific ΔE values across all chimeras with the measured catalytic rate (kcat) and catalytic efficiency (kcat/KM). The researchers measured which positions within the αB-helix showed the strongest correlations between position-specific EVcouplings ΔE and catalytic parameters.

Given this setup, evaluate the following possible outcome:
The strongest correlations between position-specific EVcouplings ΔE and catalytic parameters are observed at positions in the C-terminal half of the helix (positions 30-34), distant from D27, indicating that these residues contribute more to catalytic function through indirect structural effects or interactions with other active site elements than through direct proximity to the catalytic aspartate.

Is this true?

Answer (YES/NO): NO